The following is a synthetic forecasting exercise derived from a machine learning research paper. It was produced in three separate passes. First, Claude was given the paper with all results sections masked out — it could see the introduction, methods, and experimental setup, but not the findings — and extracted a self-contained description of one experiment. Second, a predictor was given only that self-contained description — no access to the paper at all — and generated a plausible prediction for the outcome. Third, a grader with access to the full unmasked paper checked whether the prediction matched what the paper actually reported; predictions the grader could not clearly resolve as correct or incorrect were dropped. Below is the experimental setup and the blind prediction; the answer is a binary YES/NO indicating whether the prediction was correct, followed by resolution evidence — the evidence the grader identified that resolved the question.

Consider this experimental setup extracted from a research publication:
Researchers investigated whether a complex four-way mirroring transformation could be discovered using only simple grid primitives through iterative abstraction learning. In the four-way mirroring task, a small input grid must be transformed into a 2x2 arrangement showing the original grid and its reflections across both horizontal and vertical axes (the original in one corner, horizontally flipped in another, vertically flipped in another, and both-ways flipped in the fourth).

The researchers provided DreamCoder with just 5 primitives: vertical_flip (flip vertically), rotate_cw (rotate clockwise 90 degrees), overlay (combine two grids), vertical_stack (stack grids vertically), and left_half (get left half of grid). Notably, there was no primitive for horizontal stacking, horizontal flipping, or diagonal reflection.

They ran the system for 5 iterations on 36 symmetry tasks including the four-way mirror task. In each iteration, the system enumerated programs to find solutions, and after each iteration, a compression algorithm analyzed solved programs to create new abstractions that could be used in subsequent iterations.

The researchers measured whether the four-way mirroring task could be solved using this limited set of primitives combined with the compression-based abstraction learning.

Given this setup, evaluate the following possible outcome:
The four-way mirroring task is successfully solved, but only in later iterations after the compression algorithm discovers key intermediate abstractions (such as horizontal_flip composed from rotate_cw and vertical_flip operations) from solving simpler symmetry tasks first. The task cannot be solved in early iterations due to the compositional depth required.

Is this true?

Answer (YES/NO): YES